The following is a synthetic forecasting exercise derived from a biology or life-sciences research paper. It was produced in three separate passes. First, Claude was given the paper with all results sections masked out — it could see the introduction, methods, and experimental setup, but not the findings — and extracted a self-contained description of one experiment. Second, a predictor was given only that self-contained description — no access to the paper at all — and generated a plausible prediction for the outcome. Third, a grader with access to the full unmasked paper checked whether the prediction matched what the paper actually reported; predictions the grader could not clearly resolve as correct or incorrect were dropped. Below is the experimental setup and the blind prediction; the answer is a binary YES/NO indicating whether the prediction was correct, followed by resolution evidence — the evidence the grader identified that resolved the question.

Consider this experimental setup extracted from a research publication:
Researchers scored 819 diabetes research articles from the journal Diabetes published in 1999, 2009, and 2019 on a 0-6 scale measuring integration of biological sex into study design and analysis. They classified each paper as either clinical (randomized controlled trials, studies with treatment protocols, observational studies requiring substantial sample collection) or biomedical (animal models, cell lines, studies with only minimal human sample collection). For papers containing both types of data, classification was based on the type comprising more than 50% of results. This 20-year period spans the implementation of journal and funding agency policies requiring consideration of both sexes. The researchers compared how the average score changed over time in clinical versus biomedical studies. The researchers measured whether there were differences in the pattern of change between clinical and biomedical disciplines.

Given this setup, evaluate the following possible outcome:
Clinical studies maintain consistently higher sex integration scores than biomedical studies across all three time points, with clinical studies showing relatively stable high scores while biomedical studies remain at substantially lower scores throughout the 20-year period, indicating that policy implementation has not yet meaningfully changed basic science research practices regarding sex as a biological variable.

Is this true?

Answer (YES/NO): NO